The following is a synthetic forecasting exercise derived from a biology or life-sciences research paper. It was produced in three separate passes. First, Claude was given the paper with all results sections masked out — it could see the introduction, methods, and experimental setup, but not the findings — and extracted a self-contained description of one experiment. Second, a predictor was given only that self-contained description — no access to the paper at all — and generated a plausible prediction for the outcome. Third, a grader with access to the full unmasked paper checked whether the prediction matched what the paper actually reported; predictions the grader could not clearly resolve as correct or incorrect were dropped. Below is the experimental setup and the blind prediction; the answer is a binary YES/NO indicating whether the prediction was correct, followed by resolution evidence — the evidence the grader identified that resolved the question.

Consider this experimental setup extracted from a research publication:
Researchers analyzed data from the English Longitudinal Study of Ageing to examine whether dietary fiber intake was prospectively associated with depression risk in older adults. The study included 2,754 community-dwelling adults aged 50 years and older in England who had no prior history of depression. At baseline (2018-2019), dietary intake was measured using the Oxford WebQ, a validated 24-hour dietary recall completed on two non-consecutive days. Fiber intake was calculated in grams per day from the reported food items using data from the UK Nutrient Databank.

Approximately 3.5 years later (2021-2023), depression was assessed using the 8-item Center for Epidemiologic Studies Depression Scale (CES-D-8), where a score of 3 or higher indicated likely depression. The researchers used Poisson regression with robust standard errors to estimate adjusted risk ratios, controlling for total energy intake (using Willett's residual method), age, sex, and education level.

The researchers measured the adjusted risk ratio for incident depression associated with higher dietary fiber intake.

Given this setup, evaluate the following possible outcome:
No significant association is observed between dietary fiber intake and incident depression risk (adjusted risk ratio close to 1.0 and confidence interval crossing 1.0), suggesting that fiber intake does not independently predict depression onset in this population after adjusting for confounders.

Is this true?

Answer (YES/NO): NO